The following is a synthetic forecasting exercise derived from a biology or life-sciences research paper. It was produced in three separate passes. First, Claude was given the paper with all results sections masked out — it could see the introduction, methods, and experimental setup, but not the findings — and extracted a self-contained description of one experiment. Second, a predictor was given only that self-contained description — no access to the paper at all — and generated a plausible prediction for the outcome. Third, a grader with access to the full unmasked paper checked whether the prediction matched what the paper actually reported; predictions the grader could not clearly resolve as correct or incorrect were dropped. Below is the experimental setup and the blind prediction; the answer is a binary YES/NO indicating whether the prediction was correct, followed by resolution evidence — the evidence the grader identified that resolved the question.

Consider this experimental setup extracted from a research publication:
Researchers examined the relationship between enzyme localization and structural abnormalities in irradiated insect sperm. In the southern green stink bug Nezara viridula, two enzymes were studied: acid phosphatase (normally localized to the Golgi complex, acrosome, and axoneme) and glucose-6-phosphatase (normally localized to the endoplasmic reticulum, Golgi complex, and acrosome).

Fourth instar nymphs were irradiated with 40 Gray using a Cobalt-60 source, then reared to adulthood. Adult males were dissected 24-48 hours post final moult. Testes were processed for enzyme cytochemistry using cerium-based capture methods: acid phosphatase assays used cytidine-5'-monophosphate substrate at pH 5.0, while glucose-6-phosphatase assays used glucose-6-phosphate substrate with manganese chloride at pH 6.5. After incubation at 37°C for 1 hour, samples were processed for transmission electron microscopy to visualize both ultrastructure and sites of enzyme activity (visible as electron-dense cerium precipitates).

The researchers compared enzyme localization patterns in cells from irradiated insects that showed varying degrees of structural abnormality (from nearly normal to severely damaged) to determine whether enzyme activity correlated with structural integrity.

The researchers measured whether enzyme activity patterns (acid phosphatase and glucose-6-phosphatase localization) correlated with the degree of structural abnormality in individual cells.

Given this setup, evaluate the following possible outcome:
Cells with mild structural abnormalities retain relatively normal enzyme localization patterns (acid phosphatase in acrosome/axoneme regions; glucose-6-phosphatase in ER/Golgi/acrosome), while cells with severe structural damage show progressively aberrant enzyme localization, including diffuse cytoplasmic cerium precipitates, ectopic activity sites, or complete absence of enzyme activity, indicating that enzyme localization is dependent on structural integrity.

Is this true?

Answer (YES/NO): NO